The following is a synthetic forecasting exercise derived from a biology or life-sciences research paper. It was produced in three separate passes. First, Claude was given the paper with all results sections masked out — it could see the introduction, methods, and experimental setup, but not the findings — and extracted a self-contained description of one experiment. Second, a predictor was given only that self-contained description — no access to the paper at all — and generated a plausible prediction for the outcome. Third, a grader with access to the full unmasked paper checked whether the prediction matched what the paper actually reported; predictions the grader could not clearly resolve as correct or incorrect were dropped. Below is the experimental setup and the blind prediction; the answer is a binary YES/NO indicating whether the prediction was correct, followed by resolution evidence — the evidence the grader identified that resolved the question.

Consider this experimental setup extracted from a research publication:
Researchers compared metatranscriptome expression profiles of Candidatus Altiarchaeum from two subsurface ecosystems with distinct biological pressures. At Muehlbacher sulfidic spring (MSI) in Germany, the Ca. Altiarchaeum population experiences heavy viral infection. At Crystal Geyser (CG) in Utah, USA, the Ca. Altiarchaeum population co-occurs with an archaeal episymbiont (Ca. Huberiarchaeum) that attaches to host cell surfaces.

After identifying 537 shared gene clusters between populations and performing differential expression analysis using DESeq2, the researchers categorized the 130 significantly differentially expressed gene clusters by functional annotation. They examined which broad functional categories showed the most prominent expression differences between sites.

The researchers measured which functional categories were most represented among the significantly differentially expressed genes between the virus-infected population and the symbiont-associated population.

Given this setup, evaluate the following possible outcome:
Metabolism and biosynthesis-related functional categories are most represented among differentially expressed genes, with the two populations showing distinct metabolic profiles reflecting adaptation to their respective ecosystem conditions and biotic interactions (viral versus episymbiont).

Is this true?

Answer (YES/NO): NO